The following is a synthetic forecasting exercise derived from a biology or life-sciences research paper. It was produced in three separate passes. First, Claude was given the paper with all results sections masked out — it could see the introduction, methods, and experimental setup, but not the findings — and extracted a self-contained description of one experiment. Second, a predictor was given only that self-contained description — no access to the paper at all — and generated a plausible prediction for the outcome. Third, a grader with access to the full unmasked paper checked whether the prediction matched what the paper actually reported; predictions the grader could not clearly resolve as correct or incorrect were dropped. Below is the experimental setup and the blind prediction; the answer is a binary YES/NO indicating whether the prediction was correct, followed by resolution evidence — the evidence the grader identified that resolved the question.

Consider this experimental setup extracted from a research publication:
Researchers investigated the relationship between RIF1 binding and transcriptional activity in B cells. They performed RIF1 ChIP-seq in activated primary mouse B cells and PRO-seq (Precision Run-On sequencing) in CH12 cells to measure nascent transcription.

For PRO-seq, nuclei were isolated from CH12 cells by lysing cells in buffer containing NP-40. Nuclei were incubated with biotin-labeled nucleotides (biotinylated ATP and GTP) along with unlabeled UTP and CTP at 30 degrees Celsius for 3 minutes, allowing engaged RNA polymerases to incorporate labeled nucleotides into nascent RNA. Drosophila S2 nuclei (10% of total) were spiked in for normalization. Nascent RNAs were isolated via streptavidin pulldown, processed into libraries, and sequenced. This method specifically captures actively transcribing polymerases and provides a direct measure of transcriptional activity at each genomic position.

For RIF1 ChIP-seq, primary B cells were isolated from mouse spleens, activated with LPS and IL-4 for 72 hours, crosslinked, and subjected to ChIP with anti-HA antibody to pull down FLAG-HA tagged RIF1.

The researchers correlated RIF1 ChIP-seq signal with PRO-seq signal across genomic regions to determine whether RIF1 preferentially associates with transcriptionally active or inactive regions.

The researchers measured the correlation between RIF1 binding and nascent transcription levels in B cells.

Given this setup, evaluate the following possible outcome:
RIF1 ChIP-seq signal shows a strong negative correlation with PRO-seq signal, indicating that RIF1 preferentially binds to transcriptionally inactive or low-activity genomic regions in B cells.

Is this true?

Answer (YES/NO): NO